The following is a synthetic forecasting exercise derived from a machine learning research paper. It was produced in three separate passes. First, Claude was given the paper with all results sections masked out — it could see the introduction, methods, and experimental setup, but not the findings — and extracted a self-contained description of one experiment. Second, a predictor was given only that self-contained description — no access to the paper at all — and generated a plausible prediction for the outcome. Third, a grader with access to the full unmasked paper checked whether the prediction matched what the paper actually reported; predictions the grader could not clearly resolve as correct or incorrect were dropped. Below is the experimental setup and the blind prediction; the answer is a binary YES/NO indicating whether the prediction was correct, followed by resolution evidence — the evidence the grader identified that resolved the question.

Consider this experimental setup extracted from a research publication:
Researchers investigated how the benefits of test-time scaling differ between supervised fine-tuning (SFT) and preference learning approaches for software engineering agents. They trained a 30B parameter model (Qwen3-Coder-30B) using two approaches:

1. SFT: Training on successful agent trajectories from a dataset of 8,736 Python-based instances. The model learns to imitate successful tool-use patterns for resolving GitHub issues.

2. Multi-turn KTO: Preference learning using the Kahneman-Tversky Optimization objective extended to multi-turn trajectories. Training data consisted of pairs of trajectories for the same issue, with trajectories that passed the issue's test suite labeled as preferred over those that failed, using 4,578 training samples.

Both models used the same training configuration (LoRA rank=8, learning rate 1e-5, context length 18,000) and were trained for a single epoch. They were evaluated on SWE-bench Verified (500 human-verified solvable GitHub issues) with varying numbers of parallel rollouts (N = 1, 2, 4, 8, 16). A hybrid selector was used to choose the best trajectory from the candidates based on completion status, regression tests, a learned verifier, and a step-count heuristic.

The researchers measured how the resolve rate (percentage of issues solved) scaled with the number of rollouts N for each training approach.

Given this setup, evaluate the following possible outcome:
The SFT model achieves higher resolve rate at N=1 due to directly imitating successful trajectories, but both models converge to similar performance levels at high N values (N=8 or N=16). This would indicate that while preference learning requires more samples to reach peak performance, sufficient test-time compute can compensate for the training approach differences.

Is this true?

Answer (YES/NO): NO